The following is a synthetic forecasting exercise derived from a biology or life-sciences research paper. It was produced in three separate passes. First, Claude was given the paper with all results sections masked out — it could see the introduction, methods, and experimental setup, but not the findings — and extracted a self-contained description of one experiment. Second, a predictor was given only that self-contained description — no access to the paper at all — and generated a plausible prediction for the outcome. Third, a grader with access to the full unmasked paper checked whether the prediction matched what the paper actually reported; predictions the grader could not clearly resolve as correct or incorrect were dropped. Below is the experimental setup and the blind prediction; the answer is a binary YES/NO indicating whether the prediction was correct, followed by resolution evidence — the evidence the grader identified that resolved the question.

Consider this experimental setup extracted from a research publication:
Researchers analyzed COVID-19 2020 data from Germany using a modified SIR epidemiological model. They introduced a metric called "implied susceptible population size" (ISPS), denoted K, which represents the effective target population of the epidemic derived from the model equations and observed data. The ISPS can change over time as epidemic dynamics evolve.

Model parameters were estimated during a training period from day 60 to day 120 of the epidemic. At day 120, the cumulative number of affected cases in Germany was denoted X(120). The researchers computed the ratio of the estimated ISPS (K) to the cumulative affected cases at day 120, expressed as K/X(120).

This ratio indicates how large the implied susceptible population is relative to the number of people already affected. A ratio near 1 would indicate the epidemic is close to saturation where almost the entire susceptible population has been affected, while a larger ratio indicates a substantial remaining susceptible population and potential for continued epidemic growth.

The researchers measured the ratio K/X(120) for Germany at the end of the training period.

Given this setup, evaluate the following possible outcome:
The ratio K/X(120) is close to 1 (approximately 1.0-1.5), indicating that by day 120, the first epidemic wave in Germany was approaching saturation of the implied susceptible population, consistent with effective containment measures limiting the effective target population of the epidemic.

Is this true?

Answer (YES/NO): YES